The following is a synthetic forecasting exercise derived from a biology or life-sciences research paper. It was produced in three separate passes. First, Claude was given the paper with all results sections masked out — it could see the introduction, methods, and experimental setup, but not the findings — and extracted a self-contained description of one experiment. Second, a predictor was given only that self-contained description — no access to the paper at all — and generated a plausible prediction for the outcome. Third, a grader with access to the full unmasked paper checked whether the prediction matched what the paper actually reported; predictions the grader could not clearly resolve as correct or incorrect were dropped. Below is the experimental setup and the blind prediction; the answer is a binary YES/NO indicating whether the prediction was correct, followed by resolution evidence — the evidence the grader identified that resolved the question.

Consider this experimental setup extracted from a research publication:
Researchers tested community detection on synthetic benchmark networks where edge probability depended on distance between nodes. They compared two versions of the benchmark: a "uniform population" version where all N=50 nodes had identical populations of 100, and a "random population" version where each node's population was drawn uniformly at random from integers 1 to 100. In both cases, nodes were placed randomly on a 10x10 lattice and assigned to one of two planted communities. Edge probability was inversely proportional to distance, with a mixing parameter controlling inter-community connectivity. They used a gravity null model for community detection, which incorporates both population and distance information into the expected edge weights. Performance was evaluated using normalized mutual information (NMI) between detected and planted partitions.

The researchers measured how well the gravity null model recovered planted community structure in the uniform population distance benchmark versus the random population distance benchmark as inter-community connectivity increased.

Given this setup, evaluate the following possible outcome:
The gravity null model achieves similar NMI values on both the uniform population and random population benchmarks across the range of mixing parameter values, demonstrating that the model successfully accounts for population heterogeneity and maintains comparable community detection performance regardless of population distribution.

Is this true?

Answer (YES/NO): NO